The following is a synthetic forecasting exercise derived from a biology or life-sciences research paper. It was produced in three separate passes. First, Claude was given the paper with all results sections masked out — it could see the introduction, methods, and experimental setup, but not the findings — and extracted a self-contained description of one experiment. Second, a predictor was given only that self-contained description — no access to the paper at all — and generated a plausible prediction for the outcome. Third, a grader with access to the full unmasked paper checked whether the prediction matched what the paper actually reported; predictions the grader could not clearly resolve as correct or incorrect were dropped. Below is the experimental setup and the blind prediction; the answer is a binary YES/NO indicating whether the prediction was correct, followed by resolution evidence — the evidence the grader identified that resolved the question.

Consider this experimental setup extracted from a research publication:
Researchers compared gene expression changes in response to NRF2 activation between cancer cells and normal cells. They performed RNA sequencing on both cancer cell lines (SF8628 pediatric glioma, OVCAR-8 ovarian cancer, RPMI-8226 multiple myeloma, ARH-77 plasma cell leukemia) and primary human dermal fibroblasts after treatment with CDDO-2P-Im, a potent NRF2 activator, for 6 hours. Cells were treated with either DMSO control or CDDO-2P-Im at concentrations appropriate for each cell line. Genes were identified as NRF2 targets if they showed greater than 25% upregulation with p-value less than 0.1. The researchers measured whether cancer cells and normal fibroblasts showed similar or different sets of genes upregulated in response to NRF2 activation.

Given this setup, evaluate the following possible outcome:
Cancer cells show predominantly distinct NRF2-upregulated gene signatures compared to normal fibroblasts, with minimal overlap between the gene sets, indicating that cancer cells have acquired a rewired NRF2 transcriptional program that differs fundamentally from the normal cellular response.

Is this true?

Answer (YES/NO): NO